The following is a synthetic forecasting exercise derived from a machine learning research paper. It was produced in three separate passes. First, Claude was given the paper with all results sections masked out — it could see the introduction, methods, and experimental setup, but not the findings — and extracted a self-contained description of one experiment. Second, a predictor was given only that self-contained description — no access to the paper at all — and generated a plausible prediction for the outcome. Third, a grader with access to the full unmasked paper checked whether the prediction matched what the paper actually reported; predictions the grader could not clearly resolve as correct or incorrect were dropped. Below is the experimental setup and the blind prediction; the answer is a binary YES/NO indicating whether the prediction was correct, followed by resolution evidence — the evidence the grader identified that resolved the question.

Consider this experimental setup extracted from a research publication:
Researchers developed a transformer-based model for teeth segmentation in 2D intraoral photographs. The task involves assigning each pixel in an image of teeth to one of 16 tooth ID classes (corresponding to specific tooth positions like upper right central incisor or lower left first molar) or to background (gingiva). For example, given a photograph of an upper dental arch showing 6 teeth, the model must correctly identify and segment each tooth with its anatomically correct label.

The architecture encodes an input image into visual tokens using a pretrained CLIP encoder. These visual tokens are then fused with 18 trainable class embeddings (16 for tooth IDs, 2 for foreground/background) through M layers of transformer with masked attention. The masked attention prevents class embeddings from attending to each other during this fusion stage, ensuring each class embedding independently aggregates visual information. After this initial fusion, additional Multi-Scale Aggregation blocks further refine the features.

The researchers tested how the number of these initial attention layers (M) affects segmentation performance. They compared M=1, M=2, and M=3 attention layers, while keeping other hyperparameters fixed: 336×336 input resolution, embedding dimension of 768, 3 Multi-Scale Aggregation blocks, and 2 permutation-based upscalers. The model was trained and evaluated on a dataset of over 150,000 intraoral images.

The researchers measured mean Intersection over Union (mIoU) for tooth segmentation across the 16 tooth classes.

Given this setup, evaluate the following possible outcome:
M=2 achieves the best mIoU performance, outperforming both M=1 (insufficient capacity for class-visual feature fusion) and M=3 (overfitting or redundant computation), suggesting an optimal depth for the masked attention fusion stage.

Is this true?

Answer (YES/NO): NO